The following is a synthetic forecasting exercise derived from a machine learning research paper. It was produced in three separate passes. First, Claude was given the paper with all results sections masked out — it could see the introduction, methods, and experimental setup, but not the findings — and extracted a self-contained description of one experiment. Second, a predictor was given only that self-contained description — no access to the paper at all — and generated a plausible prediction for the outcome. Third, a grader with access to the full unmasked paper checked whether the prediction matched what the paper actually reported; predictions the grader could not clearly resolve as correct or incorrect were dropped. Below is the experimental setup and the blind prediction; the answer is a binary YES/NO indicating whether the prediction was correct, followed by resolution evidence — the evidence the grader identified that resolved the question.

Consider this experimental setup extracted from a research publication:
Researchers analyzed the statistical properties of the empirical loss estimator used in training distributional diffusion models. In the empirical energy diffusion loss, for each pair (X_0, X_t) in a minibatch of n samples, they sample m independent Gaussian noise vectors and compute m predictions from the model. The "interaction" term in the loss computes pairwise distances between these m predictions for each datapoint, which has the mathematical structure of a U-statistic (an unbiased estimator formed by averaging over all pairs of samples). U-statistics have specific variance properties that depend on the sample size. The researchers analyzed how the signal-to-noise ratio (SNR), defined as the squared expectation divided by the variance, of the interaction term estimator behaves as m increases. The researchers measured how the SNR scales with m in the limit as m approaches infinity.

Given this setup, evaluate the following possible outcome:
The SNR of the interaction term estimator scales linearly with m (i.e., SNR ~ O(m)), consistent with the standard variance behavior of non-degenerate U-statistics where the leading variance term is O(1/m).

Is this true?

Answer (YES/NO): NO